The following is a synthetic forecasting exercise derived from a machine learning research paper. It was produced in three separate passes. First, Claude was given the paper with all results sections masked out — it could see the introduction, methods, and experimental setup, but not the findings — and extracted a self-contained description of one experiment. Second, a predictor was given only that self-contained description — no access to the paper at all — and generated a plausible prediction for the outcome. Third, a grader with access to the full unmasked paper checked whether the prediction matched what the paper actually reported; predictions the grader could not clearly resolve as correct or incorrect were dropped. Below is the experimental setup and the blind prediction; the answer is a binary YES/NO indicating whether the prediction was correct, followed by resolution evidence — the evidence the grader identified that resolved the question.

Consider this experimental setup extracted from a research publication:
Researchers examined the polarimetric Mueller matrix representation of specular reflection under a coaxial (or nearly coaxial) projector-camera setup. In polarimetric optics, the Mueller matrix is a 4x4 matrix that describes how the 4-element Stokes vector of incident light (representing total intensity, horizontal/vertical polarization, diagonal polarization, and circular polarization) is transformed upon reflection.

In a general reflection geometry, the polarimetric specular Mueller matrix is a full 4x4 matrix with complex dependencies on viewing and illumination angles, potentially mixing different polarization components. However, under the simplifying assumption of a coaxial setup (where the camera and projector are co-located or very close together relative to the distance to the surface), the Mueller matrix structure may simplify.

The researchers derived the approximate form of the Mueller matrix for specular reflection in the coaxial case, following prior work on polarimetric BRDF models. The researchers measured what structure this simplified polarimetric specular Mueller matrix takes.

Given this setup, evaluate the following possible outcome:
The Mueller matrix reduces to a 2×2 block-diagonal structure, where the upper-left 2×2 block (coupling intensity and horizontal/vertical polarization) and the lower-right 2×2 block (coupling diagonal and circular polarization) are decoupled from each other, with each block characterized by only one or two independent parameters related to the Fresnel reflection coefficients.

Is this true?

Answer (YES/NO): NO